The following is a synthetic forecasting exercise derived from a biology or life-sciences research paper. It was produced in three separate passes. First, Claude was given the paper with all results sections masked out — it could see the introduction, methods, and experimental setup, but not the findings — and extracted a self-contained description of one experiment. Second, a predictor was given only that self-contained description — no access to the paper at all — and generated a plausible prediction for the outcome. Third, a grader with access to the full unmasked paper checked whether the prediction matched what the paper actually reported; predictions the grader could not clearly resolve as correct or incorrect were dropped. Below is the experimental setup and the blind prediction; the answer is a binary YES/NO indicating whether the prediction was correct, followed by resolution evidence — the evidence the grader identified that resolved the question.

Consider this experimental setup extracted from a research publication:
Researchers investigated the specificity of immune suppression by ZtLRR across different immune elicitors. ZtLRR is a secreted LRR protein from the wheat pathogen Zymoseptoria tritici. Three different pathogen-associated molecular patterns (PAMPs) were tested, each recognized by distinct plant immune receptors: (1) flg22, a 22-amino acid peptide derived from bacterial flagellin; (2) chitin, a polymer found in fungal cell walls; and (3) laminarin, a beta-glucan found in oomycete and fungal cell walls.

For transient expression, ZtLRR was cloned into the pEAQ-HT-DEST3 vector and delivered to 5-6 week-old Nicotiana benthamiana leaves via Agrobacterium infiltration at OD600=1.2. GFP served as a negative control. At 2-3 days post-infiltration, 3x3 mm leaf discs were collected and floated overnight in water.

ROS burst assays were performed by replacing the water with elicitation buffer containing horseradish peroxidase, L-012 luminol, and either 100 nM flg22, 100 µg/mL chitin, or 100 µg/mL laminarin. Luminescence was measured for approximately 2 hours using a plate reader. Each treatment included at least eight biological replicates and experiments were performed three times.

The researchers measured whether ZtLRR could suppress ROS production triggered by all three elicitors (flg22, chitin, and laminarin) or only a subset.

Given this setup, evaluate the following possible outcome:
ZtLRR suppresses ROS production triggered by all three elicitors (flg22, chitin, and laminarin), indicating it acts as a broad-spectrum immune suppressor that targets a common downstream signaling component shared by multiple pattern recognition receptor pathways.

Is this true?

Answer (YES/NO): NO